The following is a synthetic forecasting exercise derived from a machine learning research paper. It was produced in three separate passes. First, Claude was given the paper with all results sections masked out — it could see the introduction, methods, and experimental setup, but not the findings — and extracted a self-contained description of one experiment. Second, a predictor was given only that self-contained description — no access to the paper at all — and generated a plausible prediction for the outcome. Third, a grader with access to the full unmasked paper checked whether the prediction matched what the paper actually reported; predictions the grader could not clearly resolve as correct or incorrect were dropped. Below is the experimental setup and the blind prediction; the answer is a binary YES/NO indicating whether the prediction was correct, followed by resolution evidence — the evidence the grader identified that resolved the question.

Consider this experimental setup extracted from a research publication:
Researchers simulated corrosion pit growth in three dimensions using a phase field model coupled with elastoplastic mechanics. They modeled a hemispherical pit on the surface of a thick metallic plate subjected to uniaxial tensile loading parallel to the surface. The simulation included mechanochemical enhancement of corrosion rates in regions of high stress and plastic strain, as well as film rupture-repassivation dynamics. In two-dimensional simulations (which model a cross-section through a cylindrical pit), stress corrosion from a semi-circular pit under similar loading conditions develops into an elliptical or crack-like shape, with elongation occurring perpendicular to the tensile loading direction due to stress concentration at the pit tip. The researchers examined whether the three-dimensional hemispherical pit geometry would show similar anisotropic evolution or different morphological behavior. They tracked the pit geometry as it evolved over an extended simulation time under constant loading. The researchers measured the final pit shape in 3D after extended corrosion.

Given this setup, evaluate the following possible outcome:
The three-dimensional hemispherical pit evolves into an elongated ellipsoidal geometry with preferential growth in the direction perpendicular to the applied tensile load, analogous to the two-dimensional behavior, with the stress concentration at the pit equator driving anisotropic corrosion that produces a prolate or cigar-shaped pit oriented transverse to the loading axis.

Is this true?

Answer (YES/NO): NO